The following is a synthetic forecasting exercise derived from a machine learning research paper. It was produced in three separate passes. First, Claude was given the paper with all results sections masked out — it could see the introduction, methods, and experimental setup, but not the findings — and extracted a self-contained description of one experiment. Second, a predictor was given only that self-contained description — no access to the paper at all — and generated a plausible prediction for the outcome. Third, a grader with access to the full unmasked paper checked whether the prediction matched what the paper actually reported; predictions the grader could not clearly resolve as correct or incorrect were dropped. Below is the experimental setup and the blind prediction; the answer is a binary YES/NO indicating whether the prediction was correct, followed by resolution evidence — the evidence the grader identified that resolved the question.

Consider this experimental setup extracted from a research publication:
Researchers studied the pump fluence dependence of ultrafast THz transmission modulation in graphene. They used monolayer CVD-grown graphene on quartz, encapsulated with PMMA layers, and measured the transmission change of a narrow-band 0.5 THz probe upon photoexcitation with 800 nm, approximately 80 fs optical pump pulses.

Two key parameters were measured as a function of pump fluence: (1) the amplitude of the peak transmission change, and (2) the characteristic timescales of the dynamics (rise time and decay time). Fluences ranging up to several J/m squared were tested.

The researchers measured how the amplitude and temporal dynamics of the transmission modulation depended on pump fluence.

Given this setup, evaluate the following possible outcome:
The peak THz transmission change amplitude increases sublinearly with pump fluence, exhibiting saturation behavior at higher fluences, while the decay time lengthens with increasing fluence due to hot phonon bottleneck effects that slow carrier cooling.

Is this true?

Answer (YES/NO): NO